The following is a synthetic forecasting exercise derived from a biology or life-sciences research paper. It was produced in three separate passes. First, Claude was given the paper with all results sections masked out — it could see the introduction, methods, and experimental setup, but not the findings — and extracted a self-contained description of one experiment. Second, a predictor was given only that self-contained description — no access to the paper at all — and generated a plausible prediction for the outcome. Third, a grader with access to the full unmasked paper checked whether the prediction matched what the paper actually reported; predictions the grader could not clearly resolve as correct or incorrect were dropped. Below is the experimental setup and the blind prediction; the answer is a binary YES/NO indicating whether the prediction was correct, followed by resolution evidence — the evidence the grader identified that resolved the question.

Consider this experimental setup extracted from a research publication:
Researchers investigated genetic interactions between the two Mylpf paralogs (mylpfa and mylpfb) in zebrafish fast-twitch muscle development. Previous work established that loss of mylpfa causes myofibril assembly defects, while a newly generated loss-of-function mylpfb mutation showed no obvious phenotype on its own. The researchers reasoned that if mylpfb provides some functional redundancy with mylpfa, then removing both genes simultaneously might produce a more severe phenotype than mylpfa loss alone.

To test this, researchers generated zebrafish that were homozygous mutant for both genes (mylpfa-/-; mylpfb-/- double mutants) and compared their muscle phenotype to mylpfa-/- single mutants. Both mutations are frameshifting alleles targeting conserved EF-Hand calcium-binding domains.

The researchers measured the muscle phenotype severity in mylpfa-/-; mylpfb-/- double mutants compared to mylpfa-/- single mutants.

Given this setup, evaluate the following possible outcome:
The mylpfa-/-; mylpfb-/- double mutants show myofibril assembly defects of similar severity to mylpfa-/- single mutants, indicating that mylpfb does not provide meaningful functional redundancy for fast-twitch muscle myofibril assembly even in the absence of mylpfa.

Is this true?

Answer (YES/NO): NO